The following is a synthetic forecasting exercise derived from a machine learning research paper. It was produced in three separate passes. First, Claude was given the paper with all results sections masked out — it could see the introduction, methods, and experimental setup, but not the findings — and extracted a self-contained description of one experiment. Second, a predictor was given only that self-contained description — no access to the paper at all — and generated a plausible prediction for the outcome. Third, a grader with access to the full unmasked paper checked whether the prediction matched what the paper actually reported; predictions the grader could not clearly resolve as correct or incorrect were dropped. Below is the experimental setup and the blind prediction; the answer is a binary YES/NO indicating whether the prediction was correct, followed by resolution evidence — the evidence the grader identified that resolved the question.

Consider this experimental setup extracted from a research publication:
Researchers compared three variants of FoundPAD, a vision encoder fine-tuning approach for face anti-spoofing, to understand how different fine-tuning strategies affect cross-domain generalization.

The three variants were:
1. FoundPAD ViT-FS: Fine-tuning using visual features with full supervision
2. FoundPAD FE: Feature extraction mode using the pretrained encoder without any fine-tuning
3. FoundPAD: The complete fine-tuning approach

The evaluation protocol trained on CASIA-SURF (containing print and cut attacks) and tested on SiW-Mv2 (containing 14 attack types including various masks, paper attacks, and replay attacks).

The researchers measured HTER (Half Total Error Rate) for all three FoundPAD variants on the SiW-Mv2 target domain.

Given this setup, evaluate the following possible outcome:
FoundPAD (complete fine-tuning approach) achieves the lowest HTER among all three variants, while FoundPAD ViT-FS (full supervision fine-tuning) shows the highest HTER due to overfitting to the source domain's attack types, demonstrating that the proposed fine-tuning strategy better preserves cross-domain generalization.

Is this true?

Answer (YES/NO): NO